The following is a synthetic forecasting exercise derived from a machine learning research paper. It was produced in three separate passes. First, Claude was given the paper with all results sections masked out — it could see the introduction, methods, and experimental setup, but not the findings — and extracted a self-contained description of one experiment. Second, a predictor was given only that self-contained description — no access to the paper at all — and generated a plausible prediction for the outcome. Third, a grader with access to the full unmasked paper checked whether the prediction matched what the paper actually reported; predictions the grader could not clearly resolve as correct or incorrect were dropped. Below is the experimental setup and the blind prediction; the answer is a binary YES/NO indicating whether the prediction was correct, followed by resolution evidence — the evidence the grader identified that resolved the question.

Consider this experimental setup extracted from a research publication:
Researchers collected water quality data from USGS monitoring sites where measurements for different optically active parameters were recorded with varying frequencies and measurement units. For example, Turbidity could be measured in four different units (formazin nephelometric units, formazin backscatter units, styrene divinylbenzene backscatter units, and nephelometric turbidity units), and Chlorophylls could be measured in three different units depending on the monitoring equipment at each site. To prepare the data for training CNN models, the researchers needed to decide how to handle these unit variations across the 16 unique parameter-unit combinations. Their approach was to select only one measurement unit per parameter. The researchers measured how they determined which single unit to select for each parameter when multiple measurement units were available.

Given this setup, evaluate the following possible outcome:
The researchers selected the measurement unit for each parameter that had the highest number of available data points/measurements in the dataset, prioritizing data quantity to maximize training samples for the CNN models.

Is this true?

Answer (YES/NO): YES